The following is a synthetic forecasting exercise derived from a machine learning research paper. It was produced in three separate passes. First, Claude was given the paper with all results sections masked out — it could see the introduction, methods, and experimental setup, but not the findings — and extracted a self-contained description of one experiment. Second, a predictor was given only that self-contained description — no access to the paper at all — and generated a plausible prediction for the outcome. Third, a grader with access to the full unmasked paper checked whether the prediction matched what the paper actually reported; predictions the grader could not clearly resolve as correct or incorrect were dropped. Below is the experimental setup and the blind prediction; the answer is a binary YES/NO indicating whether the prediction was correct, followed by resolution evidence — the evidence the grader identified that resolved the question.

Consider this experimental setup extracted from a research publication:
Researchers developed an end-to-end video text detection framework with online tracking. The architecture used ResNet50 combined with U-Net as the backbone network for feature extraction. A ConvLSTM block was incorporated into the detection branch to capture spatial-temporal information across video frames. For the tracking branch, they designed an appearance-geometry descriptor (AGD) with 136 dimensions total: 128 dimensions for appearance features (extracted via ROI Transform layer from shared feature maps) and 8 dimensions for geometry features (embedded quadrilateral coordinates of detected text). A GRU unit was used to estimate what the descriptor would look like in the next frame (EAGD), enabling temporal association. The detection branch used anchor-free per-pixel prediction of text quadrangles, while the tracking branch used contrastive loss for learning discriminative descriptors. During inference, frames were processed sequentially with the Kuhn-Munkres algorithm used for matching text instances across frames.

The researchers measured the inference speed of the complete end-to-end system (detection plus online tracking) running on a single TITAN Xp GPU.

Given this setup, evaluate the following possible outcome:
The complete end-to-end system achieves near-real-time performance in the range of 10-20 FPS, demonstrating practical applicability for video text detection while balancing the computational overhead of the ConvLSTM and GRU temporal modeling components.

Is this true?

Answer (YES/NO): NO